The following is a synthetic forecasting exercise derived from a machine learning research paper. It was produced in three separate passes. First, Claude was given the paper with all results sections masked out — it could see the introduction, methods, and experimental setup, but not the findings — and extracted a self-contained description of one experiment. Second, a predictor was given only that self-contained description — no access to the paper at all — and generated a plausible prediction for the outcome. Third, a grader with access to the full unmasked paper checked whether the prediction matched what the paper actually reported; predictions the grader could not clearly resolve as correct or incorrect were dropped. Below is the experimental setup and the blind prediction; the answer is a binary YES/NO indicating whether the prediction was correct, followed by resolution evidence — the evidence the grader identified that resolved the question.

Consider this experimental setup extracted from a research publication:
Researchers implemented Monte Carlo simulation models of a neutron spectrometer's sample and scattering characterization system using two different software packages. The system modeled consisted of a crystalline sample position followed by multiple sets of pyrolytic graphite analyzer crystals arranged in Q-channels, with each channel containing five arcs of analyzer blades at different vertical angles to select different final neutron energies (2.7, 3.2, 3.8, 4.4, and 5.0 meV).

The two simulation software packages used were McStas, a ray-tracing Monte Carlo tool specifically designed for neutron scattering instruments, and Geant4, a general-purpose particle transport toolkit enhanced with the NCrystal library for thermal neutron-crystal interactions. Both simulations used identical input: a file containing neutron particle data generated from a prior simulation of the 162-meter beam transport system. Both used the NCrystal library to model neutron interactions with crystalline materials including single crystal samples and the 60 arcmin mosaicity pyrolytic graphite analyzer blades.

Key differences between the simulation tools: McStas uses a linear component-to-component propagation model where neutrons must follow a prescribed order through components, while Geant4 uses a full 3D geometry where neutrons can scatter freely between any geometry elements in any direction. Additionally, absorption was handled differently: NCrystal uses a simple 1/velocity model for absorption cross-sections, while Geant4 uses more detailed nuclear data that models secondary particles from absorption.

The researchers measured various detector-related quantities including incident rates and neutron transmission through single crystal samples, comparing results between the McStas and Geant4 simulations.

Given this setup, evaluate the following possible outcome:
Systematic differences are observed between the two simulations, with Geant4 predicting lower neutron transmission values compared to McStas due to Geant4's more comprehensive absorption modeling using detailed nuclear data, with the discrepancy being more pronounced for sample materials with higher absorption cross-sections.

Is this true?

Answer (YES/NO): YES